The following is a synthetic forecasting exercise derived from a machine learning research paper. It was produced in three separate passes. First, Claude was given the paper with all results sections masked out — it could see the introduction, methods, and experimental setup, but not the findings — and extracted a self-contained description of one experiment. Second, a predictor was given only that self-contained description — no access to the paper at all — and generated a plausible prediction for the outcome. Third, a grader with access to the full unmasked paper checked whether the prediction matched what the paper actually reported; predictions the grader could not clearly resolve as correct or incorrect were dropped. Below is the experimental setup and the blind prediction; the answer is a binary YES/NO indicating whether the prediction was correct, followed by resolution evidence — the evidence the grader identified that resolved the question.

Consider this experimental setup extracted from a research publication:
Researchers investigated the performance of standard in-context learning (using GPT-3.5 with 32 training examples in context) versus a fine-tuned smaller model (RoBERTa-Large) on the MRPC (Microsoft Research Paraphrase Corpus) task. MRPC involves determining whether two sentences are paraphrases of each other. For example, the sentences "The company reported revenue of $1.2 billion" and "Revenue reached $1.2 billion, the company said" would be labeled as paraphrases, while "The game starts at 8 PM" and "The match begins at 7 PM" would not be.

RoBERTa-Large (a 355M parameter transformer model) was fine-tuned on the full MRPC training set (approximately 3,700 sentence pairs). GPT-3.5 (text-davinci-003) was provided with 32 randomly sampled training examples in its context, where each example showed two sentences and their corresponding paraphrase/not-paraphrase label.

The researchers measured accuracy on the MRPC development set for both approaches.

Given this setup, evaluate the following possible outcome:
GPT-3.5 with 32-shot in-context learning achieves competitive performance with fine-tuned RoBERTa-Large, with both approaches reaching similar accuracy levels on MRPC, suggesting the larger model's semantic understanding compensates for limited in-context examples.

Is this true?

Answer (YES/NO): NO